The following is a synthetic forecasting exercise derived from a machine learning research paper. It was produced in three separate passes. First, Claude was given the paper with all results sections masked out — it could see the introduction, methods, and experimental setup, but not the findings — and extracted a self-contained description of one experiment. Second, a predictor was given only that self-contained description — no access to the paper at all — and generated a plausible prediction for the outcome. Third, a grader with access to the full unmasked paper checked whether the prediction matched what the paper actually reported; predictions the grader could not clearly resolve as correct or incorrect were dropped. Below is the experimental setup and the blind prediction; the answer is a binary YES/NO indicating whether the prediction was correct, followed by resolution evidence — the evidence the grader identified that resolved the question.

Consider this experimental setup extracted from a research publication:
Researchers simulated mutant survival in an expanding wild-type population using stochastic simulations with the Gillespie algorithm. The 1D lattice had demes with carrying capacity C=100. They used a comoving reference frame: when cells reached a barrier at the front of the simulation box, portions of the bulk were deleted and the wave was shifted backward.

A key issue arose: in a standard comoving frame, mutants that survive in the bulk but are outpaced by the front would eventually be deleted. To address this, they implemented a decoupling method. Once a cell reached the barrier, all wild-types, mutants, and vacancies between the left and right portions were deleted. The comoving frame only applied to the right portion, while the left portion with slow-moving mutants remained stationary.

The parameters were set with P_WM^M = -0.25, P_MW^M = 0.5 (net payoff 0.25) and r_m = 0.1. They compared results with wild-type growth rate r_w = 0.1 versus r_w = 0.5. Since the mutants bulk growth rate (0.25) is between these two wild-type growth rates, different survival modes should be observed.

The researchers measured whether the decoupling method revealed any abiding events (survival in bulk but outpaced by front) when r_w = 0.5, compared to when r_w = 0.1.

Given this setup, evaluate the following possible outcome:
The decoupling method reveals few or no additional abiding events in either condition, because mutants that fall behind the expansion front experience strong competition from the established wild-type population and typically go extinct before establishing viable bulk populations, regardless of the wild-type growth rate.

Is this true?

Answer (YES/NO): NO